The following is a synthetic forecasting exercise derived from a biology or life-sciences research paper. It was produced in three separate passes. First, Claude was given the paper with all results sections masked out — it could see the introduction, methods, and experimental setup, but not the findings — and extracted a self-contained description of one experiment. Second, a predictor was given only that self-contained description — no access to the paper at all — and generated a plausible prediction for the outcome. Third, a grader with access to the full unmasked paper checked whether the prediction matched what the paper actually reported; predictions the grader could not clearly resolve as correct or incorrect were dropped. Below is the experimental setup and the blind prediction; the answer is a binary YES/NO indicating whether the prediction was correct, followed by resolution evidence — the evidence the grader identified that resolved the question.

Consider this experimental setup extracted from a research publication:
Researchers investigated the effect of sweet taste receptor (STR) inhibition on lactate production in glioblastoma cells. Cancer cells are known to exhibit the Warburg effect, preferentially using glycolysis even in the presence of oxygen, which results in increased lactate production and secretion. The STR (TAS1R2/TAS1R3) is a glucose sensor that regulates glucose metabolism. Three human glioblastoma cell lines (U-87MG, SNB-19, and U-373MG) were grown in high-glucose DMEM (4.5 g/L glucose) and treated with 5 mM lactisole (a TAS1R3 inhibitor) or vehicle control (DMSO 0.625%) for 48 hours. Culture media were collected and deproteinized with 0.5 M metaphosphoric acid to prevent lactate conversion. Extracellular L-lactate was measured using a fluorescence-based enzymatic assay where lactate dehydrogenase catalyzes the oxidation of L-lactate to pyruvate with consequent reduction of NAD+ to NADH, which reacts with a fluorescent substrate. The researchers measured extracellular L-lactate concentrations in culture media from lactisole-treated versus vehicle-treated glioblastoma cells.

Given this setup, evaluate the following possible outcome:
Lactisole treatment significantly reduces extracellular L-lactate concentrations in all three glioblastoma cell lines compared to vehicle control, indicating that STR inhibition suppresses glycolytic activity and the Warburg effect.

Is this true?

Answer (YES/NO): NO